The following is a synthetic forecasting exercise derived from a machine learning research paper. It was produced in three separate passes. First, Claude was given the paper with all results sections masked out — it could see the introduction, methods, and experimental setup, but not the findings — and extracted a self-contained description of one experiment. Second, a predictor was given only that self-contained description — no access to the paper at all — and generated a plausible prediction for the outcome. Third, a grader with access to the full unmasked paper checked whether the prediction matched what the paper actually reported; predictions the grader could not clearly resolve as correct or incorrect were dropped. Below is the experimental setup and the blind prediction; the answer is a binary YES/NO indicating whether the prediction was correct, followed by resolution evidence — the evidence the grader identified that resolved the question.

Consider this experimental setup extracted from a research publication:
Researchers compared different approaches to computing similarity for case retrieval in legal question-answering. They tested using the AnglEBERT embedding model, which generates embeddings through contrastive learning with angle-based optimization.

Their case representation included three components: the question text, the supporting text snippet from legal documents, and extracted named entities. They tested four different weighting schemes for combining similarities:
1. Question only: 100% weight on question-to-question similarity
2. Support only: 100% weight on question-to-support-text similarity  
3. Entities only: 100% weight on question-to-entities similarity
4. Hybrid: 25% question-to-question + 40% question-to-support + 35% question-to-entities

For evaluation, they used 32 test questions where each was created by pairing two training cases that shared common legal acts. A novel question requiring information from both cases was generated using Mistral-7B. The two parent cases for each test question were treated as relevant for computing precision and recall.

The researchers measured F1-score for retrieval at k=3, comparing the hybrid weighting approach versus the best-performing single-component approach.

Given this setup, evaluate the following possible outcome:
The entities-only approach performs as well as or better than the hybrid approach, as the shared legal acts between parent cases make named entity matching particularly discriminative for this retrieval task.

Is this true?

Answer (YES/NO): NO